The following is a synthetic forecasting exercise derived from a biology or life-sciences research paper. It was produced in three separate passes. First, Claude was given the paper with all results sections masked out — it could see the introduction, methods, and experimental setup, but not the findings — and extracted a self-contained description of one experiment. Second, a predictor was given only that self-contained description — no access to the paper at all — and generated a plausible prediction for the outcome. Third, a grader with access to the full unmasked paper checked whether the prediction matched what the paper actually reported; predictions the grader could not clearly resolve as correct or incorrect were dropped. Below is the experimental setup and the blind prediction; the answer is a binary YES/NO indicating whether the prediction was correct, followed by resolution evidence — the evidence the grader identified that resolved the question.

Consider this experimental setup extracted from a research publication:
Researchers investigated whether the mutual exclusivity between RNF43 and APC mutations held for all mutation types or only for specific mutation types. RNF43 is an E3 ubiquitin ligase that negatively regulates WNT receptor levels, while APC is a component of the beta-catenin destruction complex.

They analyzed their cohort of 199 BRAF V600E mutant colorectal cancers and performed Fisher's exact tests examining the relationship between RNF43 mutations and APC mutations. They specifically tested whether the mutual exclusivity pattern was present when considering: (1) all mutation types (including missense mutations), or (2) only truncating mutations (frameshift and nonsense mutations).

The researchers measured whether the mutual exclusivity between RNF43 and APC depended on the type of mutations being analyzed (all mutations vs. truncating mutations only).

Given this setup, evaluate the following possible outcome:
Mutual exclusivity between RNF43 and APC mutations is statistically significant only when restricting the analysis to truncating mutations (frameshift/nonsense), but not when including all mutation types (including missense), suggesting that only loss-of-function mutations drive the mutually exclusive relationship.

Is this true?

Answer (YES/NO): YES